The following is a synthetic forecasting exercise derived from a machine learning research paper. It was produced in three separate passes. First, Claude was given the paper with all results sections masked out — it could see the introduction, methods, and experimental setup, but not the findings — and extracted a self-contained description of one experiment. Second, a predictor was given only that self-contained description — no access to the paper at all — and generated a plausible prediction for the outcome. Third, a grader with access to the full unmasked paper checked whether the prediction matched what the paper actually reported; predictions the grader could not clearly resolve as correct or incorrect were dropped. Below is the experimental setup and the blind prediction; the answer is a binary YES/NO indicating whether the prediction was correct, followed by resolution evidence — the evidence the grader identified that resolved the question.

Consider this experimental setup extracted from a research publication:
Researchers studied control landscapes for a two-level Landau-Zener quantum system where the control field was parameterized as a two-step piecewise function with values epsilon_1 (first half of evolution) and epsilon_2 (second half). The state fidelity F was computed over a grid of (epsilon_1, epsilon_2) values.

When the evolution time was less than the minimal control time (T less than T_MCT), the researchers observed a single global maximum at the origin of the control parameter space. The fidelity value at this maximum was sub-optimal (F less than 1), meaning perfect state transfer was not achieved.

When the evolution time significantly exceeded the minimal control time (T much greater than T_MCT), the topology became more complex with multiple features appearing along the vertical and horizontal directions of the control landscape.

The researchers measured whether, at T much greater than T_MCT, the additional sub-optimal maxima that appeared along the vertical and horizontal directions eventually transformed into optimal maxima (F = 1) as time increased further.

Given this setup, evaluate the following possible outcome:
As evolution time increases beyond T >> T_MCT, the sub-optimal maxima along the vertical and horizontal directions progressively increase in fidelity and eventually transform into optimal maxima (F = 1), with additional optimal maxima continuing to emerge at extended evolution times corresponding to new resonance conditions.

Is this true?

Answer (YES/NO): YES